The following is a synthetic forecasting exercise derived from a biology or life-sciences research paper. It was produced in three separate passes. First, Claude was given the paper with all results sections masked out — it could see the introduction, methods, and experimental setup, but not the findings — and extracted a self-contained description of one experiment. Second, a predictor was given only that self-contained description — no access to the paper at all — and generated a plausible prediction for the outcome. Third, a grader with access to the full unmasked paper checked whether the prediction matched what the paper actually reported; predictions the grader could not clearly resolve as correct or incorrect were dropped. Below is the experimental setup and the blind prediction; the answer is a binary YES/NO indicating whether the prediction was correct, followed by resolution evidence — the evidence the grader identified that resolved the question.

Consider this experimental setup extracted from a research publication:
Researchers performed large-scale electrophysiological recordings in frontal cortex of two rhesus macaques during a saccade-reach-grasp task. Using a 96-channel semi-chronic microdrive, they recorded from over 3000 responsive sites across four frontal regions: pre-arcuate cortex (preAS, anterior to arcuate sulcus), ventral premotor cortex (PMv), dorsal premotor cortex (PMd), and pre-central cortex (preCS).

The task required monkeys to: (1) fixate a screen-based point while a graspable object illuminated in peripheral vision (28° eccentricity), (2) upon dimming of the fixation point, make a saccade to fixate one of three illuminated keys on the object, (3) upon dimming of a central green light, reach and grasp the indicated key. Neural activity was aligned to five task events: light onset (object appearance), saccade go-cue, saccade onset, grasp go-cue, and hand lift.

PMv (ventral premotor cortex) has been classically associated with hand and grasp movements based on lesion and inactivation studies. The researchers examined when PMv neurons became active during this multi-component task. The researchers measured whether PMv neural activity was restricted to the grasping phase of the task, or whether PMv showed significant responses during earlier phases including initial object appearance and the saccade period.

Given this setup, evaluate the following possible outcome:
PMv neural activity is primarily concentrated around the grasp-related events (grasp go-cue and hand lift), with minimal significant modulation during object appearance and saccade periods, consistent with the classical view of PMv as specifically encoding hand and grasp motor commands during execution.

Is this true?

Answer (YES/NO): NO